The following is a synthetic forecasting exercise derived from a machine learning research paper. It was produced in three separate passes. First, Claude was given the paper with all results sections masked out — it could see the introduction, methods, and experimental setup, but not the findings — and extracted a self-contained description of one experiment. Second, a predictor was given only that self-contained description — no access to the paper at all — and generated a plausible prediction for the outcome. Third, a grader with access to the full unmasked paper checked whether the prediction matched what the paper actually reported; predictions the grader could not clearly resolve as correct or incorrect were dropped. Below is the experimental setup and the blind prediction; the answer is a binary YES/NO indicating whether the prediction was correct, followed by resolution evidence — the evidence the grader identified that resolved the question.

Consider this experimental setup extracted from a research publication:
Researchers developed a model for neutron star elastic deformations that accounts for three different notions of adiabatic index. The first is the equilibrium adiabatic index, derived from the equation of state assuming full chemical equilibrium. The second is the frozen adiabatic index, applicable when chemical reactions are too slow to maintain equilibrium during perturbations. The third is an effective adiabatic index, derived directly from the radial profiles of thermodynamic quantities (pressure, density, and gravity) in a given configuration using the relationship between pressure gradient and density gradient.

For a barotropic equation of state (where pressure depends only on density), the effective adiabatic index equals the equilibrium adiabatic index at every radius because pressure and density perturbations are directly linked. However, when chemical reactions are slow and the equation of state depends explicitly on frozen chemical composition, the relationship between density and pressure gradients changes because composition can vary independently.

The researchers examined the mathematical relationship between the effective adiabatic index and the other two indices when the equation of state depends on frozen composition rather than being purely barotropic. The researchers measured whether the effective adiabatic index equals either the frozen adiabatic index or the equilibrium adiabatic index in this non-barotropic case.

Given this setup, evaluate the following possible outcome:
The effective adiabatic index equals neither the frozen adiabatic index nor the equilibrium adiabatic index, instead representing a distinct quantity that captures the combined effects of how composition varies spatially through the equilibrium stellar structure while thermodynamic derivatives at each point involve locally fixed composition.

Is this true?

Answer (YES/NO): YES